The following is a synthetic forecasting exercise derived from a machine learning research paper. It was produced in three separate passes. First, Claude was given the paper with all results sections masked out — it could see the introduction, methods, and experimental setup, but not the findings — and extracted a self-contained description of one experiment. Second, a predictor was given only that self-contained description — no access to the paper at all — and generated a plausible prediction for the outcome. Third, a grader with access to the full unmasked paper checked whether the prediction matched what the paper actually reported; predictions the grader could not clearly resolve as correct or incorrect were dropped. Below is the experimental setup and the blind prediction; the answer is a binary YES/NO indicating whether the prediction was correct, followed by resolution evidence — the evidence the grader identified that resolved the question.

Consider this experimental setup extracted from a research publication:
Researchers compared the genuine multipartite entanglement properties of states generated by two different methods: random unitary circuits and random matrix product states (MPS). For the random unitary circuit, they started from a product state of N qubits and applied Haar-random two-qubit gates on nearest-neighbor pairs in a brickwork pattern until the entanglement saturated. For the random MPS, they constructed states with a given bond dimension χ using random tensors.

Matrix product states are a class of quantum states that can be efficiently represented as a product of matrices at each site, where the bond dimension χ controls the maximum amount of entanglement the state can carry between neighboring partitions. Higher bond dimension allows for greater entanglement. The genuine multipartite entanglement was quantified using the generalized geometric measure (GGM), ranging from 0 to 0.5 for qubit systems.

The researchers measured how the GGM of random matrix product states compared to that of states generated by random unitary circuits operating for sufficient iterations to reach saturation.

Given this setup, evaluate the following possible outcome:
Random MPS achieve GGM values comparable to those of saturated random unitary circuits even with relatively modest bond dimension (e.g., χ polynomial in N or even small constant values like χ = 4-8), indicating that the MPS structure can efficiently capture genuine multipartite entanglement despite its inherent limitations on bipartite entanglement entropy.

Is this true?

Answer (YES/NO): NO